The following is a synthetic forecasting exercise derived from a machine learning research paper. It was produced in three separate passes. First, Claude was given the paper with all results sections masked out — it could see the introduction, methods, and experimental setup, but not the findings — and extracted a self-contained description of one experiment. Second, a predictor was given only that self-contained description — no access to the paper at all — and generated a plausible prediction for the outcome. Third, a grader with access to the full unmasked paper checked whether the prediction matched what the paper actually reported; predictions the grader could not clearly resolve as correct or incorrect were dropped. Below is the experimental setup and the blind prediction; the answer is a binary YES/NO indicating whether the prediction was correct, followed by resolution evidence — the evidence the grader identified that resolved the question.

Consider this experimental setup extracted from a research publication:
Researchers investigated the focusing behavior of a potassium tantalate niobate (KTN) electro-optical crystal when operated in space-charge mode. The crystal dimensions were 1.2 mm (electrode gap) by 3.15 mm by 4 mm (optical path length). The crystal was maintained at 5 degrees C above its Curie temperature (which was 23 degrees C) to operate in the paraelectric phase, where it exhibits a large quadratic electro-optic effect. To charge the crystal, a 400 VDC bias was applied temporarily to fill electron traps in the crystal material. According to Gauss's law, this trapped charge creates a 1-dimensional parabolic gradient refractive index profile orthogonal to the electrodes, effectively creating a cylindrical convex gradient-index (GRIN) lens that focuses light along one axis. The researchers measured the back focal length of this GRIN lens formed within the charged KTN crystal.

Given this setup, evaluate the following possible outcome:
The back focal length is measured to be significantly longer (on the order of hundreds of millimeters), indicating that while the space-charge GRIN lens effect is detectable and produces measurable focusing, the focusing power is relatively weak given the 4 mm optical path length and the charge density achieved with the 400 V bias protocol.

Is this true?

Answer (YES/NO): NO